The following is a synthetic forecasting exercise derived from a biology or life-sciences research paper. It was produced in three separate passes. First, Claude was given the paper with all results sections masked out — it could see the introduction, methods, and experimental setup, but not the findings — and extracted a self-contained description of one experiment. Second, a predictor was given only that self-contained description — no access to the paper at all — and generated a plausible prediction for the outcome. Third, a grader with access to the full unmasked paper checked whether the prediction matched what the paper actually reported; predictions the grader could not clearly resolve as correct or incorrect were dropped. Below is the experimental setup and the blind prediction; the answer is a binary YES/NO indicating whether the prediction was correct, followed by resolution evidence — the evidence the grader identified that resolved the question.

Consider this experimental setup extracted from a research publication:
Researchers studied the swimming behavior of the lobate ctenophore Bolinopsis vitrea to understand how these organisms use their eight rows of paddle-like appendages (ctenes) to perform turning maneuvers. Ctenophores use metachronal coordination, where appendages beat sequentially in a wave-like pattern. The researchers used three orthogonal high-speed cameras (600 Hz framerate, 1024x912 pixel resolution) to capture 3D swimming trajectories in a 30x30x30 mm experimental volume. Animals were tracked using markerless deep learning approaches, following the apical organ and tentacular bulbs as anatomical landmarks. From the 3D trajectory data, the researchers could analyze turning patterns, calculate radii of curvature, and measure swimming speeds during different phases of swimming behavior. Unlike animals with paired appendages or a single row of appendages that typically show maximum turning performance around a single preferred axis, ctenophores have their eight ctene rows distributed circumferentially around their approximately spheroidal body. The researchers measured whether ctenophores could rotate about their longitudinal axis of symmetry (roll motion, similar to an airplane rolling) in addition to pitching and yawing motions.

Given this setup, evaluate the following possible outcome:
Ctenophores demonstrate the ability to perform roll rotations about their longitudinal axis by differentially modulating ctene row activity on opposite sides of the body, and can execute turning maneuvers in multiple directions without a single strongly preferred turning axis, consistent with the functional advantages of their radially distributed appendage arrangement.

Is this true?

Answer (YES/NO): NO